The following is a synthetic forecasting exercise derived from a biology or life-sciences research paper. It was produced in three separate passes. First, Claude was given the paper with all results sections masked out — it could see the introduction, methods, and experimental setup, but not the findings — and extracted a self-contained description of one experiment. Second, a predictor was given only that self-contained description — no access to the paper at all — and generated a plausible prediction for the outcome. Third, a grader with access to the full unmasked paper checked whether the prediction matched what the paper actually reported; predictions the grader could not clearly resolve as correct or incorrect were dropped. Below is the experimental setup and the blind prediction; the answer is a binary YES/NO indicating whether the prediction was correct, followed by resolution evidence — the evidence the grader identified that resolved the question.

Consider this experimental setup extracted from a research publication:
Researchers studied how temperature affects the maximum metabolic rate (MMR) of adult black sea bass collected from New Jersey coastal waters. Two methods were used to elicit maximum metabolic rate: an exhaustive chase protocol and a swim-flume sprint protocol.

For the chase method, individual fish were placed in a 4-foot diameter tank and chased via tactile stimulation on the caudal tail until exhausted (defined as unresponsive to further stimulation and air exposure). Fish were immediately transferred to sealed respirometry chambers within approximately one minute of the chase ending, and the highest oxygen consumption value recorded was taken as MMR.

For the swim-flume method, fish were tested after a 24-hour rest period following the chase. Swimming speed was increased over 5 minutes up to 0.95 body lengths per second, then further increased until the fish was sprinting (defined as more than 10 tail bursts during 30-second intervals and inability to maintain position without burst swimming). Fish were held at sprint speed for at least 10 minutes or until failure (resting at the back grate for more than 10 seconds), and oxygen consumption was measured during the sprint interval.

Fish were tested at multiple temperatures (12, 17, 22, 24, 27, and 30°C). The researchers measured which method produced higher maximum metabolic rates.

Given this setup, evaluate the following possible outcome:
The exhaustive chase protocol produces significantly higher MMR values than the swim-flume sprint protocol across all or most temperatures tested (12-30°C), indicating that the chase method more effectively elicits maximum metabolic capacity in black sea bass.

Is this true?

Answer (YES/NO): NO